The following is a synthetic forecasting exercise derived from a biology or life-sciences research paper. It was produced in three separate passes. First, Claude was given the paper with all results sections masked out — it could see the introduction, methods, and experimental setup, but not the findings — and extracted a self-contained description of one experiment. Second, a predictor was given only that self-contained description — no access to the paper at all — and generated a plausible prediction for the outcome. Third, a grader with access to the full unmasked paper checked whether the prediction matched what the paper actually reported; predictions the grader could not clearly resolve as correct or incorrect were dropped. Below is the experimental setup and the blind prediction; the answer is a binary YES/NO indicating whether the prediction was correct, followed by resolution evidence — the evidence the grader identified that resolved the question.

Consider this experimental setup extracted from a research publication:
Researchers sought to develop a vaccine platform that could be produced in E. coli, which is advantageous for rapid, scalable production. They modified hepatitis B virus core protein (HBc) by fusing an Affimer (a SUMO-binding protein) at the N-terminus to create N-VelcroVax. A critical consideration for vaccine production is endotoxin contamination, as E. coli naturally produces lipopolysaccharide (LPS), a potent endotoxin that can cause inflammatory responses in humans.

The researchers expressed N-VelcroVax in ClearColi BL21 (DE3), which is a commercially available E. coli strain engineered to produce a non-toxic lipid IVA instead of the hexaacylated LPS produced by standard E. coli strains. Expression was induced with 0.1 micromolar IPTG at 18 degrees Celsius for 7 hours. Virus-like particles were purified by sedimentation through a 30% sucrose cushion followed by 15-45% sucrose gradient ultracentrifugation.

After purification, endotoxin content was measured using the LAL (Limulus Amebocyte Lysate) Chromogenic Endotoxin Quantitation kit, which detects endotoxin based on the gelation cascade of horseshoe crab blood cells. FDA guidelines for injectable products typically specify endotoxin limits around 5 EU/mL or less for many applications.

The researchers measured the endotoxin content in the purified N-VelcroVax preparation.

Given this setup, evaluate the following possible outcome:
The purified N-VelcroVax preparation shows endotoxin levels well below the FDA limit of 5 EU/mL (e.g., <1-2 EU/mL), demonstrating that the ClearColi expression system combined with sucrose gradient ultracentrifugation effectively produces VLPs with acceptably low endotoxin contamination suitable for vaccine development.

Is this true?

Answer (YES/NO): NO